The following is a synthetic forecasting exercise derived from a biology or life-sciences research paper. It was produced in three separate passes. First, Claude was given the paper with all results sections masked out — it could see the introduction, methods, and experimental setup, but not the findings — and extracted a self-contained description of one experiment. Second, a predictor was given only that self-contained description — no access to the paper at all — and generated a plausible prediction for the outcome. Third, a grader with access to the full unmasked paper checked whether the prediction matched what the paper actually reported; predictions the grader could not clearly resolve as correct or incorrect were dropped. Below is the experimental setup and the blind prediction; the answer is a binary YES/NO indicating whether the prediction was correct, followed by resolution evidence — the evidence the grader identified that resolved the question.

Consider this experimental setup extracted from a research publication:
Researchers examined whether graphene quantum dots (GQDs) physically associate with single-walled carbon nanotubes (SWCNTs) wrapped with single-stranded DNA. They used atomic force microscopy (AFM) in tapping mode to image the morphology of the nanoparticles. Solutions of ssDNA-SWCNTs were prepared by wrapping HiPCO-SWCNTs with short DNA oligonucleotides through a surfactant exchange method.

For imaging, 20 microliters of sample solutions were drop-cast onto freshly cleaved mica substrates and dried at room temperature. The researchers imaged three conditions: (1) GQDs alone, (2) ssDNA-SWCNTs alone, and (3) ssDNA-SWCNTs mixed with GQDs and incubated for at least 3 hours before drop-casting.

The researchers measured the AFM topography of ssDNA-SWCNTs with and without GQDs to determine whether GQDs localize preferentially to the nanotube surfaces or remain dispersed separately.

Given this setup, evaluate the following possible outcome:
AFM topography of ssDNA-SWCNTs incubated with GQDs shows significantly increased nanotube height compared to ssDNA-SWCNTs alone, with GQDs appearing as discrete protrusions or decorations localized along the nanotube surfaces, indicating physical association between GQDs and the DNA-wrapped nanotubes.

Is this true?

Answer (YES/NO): NO